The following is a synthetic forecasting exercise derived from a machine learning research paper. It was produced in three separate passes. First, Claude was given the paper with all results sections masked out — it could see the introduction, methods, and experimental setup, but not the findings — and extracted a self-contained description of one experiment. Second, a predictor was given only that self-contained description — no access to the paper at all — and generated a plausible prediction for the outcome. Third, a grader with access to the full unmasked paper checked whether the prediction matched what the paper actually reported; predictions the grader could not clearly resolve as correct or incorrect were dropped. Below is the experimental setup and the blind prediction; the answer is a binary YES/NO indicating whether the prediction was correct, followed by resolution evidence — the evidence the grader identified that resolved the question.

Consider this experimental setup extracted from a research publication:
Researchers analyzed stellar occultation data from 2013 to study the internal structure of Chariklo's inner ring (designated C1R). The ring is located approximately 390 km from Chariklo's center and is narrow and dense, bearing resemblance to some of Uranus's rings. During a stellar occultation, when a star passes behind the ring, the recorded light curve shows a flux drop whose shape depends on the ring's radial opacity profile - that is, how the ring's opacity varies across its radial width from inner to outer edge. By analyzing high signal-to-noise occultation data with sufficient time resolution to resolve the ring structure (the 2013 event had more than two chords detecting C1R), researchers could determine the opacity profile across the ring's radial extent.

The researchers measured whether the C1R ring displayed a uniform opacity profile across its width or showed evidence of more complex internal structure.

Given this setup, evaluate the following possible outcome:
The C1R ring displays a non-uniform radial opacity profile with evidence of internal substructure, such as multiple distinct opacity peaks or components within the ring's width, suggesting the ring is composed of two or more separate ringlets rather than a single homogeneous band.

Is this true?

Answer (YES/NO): YES